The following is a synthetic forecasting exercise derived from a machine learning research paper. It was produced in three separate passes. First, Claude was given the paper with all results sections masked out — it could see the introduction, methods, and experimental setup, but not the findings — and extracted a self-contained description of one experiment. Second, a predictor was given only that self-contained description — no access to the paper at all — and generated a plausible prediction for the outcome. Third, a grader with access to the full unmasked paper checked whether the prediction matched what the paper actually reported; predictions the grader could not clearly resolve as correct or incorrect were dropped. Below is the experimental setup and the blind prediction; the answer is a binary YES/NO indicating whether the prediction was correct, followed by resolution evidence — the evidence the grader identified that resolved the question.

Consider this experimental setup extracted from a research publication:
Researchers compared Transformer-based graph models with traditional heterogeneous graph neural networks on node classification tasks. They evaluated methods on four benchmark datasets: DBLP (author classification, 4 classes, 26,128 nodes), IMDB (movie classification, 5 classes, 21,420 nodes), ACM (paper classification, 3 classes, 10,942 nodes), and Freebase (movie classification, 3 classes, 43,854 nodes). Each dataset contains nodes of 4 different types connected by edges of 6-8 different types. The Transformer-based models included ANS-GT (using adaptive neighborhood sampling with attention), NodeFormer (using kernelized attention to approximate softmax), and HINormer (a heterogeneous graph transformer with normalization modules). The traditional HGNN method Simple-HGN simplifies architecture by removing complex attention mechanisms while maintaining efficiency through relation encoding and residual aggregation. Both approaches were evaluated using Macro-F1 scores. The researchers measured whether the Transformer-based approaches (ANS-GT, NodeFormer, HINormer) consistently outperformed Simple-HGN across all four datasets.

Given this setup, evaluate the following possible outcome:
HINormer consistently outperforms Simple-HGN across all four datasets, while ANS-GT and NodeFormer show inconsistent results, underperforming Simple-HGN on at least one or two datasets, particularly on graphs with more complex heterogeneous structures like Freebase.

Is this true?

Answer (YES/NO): NO